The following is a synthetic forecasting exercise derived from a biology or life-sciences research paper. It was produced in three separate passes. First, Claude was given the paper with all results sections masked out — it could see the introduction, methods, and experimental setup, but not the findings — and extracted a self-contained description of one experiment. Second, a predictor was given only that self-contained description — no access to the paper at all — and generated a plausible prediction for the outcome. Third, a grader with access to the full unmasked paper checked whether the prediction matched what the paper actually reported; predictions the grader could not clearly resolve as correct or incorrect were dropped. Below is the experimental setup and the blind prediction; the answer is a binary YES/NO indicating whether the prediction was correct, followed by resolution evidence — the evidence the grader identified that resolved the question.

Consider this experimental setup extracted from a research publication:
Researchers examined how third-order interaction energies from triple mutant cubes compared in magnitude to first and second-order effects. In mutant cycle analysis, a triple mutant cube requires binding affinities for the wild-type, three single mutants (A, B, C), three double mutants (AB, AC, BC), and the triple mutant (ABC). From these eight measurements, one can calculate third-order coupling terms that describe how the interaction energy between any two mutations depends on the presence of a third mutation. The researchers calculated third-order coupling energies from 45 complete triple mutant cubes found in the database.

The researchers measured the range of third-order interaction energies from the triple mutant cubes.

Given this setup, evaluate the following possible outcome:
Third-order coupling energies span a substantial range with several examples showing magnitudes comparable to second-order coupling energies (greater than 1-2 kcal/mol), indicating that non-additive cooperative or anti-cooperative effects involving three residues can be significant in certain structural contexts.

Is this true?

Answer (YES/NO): NO